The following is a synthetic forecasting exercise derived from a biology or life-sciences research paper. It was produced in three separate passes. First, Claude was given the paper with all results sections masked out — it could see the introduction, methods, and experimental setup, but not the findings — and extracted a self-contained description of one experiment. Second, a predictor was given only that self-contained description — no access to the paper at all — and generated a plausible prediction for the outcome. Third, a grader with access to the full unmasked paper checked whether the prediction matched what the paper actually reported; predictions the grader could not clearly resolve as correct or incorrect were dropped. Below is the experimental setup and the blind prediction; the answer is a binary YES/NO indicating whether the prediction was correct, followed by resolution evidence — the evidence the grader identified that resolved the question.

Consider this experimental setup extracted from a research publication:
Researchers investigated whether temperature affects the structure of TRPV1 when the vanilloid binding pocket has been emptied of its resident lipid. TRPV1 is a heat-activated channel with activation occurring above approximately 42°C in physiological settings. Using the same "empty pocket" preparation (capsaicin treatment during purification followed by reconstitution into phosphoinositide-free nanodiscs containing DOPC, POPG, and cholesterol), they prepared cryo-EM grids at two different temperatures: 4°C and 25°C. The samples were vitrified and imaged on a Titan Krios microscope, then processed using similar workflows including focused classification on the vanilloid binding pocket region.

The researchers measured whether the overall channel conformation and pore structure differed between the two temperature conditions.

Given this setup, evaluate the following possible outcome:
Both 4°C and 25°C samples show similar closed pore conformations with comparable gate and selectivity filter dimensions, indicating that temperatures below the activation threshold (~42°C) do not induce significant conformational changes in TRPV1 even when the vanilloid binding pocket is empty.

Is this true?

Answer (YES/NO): NO